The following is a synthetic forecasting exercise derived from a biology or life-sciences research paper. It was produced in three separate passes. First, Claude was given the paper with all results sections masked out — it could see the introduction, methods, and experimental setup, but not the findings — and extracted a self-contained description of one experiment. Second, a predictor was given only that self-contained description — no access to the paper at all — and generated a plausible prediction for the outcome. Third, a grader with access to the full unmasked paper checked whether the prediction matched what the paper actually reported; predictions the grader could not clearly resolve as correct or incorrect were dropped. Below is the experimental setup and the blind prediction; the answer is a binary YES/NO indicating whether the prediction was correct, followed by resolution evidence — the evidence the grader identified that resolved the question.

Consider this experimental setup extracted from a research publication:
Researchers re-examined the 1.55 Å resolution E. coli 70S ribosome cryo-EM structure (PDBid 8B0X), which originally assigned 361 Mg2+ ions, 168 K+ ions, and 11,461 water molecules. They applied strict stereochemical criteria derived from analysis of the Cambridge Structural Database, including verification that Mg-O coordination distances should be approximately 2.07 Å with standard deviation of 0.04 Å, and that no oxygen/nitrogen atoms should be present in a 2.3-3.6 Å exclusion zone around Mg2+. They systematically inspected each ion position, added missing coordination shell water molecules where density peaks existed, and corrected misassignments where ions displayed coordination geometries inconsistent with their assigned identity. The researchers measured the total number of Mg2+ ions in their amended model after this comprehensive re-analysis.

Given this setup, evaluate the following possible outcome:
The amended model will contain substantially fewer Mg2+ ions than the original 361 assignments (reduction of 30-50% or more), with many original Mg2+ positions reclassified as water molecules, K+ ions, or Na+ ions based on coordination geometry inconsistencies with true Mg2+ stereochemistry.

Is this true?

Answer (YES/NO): NO